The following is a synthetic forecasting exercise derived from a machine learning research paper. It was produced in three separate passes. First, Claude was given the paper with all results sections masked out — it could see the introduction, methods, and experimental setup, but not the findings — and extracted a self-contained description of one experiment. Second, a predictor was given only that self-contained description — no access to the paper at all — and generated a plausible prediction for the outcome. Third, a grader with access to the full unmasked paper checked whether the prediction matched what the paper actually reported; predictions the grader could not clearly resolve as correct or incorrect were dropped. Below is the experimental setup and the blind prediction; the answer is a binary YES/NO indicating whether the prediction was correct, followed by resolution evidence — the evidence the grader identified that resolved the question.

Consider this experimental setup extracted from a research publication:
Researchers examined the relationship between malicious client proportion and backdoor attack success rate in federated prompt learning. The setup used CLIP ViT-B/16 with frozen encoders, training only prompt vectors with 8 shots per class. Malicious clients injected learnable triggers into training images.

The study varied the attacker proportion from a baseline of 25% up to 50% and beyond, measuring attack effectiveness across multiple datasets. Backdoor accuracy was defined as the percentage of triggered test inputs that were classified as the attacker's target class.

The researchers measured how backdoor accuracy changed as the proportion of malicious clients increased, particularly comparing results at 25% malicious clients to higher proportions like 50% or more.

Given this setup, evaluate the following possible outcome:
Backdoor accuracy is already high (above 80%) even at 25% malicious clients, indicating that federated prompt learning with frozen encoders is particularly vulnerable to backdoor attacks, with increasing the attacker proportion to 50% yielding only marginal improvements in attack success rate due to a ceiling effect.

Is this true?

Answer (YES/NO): NO